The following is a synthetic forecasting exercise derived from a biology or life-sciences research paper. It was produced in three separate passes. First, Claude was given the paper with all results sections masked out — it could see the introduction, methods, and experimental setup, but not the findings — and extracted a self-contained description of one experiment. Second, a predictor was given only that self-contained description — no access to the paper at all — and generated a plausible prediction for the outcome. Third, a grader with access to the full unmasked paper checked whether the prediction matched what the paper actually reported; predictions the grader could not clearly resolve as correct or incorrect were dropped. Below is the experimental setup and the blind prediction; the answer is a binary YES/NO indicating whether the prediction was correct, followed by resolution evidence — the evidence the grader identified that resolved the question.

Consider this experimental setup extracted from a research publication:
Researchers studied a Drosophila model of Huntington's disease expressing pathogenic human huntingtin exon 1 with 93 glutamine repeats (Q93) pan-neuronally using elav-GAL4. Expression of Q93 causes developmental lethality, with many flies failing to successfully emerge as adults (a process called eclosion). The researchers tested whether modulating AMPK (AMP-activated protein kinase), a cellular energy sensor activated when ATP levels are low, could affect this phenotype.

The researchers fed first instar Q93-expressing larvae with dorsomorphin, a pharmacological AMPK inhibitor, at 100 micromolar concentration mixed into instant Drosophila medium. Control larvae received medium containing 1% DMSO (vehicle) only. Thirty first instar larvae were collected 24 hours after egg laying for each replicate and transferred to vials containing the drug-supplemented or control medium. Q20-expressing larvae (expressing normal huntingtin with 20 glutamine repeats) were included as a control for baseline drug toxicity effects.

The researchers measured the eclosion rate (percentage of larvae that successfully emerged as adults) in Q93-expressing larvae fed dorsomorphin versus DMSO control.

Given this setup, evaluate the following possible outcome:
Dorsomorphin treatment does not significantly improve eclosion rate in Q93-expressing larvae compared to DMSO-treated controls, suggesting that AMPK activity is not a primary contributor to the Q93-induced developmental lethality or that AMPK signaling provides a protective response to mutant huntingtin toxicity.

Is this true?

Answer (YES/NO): YES